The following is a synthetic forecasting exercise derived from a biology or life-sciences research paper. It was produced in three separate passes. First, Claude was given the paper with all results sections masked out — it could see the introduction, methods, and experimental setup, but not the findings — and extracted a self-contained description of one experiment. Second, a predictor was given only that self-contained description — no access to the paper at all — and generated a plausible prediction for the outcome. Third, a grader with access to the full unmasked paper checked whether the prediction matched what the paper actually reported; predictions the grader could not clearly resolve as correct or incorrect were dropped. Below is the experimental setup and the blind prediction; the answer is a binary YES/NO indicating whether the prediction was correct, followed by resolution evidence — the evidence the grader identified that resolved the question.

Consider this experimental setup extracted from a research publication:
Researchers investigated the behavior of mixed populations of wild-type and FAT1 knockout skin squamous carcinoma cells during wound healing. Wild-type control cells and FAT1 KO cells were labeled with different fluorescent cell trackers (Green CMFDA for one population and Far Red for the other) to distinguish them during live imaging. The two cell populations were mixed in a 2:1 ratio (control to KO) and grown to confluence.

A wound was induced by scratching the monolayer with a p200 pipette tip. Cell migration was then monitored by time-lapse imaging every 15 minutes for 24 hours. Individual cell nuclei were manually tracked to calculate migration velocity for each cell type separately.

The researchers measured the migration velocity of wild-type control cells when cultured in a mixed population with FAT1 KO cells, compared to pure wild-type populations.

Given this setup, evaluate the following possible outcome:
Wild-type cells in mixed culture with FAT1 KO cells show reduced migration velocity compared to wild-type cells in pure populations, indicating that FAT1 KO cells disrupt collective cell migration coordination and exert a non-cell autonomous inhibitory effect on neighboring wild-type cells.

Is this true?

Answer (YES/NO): NO